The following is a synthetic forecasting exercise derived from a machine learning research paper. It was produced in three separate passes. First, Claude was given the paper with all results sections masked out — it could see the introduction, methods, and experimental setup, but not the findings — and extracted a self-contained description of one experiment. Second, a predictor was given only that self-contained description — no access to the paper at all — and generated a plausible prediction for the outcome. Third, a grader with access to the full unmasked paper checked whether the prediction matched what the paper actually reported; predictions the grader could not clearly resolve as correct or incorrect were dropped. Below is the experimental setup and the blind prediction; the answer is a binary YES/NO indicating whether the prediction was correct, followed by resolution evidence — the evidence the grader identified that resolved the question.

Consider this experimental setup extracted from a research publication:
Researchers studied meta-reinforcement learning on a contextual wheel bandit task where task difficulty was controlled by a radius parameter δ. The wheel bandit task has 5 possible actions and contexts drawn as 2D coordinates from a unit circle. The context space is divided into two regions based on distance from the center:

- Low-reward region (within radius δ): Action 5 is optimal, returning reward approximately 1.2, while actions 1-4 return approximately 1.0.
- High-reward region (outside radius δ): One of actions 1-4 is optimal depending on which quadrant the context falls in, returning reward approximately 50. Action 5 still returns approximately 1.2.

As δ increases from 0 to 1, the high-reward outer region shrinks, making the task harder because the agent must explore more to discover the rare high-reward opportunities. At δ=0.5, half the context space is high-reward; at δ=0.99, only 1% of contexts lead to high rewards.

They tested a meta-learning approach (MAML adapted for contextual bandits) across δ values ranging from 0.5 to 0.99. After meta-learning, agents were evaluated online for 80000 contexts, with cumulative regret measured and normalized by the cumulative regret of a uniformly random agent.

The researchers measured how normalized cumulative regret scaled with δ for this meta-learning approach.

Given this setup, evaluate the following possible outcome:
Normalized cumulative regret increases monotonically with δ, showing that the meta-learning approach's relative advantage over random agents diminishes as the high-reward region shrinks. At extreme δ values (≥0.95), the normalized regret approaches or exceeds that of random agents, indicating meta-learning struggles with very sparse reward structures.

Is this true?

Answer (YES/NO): YES